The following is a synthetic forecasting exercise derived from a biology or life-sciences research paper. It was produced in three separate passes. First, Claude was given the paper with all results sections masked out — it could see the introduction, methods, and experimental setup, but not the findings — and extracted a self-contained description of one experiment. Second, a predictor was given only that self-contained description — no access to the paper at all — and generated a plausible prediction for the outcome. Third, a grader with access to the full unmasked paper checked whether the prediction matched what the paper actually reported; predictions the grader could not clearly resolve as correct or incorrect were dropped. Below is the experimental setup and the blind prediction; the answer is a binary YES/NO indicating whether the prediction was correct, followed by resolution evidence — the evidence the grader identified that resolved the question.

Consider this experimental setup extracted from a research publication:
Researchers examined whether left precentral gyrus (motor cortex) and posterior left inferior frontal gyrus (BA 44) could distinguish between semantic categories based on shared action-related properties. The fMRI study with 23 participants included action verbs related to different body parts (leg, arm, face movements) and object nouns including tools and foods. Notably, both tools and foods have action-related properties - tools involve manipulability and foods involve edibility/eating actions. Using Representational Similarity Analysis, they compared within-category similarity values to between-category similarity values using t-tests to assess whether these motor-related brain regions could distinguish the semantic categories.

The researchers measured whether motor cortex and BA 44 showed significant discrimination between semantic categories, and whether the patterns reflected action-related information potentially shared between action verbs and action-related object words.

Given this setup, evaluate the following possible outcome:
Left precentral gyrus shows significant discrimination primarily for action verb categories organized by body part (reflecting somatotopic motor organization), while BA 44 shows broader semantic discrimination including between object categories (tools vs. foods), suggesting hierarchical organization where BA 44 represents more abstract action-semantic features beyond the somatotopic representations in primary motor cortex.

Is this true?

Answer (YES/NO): NO